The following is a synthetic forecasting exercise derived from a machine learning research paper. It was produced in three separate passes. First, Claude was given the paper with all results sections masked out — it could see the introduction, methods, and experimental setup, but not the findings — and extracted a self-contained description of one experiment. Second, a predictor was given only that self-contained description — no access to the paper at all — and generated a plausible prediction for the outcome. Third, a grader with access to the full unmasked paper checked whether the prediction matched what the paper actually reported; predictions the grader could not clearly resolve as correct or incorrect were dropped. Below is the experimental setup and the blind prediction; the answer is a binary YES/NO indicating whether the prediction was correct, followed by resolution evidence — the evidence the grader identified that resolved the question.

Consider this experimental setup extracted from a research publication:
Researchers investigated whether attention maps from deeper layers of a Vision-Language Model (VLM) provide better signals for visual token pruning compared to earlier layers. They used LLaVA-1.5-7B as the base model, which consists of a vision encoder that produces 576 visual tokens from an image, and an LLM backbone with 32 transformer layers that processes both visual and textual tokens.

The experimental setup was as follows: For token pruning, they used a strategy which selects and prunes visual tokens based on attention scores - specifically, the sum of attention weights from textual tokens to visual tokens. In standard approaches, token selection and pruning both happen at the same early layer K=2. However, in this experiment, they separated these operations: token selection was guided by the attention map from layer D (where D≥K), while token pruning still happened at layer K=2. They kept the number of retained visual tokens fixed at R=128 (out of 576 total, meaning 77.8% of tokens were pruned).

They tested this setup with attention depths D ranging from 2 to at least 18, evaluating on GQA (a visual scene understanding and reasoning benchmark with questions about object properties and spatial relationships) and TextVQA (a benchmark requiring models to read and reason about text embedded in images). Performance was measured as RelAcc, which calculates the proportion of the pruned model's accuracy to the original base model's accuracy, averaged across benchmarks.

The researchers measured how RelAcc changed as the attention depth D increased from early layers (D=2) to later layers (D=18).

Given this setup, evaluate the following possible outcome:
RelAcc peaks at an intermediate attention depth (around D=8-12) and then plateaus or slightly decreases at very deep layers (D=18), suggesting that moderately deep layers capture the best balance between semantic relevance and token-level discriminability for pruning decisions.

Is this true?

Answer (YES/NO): NO